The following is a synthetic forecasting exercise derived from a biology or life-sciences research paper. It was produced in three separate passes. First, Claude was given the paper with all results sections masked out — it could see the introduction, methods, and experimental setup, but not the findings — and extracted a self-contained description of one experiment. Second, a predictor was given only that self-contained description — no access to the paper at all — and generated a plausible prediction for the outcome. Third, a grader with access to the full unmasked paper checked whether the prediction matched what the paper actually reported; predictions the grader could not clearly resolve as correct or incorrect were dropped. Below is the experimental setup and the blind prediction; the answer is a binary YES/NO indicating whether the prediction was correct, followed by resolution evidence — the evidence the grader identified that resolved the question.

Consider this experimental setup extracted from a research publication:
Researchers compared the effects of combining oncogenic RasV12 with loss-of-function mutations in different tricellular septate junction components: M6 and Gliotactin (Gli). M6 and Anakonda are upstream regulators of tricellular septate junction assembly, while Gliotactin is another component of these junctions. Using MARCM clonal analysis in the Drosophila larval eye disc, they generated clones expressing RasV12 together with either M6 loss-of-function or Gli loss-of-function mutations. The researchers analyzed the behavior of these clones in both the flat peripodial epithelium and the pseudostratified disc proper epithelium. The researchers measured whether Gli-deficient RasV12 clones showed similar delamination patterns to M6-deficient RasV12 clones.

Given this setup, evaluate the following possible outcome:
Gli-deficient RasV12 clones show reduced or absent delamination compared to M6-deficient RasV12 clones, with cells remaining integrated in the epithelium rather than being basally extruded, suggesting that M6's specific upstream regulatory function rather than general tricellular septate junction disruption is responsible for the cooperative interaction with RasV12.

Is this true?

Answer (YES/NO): NO